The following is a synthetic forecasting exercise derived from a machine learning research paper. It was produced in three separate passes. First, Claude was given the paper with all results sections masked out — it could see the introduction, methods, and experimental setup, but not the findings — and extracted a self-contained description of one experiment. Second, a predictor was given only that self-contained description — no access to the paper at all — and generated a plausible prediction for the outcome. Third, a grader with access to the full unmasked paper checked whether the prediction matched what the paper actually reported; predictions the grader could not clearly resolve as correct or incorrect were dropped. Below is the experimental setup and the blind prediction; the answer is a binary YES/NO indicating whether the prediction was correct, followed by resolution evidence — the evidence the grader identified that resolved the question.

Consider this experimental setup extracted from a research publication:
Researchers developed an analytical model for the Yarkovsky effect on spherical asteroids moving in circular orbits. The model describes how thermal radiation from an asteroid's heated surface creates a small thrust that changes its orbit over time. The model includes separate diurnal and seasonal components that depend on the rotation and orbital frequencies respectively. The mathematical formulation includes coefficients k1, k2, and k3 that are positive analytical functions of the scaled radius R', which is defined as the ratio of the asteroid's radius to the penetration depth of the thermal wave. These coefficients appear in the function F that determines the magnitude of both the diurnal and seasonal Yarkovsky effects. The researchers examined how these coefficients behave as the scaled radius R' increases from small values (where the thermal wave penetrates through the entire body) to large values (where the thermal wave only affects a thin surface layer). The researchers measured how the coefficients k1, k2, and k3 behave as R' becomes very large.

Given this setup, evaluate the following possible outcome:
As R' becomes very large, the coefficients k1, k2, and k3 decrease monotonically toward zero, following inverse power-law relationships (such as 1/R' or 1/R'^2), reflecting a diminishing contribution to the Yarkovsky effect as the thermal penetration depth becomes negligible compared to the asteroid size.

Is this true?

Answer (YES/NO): NO